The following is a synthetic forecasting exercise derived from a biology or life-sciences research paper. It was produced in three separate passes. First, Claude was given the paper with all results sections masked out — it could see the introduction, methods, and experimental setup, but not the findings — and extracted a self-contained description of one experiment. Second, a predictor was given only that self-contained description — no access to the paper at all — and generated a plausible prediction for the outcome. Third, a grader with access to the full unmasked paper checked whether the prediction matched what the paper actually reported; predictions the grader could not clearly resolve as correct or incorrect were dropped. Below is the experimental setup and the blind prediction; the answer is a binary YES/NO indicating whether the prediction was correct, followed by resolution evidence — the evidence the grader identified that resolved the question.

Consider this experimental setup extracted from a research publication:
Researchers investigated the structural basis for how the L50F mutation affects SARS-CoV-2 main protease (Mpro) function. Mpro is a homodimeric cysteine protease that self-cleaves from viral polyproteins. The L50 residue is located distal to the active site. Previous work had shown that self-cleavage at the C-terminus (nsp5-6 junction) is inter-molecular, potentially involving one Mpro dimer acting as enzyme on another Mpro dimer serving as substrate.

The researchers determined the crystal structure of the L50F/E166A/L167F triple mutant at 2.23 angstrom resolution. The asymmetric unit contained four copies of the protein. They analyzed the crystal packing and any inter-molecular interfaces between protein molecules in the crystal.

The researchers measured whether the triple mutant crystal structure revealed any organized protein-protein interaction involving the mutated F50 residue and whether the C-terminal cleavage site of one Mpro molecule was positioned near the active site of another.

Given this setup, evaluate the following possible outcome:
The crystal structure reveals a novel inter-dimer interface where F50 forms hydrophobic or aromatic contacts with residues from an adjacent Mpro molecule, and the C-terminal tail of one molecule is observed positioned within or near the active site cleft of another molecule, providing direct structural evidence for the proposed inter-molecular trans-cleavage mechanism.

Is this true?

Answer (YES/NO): YES